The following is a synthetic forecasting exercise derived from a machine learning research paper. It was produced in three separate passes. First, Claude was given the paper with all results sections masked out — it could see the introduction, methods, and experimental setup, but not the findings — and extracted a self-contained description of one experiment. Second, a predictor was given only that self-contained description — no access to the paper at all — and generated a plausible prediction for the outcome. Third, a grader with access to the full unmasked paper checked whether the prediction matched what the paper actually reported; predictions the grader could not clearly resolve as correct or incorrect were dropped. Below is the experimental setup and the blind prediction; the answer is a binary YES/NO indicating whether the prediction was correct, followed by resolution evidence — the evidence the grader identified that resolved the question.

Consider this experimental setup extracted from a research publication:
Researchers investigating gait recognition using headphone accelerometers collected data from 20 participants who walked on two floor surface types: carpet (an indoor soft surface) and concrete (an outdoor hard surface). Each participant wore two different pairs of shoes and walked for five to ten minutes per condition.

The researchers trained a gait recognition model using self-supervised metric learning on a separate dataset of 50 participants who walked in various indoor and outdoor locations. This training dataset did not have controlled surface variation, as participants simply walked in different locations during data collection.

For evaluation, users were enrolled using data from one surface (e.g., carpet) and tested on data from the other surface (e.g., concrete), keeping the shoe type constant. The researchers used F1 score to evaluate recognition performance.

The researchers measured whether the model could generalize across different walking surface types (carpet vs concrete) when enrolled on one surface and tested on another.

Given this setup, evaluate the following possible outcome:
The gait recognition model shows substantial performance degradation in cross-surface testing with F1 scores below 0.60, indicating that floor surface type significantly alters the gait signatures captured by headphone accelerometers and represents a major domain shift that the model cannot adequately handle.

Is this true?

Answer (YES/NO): NO